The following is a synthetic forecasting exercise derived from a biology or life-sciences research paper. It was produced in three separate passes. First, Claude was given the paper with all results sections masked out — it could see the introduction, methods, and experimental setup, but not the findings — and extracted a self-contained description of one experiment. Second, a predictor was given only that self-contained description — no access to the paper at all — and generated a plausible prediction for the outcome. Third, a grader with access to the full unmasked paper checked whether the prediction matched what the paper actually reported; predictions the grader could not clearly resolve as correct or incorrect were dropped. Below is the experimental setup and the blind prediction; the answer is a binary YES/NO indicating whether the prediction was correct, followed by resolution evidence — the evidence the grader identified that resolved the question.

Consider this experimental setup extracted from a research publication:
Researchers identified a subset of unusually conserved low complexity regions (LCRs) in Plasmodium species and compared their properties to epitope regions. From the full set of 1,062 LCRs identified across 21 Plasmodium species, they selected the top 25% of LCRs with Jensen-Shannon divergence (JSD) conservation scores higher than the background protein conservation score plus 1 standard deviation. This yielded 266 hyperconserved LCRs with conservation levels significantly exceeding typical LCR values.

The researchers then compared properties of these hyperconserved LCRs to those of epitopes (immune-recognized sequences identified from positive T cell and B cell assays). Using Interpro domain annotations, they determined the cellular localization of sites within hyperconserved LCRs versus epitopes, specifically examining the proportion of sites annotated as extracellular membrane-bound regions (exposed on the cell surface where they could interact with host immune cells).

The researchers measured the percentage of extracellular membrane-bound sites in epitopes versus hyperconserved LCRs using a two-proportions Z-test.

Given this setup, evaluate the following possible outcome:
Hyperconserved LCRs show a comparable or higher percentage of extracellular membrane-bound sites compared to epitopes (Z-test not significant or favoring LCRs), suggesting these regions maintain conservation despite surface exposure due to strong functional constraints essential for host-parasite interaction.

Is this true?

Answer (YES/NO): NO